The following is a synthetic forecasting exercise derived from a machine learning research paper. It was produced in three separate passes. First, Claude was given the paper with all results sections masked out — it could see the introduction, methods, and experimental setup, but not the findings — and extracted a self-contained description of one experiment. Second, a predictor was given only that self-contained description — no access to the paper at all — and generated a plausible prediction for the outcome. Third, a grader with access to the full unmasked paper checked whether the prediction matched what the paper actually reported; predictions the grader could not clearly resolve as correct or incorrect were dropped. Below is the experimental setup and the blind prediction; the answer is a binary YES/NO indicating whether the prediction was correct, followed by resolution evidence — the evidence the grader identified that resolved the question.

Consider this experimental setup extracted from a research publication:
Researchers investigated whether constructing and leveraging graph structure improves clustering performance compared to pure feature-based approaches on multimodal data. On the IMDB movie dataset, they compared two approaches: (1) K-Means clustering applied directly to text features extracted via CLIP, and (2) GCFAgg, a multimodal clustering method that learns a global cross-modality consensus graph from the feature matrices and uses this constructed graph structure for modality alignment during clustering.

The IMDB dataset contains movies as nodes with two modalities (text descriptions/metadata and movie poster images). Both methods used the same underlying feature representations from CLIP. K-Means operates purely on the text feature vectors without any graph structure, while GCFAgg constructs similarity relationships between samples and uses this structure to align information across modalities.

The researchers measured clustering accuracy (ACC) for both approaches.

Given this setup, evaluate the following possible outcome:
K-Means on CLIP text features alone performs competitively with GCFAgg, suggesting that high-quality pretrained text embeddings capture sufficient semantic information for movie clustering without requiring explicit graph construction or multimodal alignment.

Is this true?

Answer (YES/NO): YES